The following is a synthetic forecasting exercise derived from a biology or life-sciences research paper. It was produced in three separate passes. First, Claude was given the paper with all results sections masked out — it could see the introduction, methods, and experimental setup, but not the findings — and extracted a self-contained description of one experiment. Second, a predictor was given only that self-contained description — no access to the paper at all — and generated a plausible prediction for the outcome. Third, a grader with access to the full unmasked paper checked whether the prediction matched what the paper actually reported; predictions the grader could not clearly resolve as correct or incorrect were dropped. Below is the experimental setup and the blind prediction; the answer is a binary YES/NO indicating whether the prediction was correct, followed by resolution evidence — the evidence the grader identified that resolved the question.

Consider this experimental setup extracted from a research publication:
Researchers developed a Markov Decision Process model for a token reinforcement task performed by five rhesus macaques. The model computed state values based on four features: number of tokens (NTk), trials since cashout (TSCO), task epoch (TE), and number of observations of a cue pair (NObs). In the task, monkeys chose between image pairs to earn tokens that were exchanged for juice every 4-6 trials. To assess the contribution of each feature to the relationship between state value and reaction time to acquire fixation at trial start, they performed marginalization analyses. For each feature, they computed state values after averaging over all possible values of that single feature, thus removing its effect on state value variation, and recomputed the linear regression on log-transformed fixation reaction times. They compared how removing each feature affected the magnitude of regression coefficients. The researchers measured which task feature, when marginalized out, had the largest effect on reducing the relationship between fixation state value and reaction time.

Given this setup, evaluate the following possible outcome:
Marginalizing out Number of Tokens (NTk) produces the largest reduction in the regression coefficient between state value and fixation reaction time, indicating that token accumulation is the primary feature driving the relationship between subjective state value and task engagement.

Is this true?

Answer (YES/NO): YES